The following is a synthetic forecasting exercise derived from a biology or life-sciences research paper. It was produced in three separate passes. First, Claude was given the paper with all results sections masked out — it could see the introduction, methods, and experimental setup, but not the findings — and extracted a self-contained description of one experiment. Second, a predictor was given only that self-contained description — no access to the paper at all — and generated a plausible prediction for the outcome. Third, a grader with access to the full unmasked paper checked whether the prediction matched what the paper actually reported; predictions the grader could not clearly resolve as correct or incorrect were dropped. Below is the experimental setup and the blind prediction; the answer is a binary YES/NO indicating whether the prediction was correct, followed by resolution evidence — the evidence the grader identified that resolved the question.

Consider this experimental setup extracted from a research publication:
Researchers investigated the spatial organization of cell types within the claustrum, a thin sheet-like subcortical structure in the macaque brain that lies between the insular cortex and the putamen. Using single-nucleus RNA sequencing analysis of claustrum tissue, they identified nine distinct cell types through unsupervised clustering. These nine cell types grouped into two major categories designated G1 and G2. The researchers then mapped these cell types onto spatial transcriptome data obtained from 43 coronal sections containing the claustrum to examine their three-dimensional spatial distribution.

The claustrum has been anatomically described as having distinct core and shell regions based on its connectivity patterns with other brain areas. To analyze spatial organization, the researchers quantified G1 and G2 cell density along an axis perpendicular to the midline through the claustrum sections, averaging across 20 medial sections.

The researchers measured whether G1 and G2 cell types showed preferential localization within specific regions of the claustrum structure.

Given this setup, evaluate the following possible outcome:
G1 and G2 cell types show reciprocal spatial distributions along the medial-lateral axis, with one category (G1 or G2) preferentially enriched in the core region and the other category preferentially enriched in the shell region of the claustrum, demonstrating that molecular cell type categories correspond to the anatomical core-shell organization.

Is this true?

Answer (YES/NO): YES